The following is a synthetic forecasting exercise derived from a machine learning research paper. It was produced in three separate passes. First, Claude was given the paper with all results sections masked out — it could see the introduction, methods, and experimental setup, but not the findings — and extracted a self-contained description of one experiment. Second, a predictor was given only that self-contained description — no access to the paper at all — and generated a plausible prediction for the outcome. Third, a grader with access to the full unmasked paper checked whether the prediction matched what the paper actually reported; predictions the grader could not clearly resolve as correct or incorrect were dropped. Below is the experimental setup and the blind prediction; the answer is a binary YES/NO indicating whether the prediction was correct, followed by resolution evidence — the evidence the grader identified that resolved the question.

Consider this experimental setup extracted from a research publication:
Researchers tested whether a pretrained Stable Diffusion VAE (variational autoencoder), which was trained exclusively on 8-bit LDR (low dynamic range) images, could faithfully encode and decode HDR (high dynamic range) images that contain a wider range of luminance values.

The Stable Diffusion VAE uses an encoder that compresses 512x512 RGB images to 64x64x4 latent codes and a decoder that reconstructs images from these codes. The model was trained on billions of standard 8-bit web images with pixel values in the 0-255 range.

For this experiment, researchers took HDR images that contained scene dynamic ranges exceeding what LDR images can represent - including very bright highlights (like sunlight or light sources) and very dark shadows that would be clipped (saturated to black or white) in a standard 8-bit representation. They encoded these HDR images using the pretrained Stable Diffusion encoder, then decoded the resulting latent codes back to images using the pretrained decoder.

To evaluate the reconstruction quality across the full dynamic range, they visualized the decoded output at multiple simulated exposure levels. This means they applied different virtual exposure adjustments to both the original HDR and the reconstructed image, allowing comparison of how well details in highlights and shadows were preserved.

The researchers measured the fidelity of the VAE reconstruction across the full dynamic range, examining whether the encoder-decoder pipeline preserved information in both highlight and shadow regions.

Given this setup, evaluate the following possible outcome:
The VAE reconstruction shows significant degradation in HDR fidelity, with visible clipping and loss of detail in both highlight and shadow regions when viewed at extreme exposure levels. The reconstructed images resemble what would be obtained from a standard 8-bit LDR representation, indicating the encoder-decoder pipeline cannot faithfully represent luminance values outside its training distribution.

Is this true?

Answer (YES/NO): YES